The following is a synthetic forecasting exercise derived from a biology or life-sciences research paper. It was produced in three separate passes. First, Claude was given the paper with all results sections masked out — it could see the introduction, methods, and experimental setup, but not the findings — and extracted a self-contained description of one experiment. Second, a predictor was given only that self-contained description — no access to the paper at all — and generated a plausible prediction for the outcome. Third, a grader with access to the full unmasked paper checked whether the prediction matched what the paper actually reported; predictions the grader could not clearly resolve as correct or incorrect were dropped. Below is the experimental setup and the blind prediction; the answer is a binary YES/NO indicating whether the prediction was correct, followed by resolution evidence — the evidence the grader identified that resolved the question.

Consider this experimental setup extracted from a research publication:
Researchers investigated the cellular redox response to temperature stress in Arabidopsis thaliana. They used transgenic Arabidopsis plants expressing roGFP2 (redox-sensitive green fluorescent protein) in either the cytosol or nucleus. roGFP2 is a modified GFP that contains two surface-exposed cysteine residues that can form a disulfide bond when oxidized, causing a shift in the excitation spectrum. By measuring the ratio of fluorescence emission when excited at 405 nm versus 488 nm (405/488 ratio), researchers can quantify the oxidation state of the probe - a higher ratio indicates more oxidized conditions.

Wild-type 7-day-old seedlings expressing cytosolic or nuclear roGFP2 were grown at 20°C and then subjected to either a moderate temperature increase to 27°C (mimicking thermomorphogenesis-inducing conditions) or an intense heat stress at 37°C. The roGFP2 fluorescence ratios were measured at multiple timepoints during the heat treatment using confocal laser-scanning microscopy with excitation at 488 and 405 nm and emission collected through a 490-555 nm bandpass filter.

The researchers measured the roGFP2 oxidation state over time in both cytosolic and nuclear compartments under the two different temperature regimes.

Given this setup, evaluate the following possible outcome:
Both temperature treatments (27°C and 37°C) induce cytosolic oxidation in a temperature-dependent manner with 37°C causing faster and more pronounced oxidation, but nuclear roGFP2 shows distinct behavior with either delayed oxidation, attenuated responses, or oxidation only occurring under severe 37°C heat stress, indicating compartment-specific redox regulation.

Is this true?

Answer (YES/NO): NO